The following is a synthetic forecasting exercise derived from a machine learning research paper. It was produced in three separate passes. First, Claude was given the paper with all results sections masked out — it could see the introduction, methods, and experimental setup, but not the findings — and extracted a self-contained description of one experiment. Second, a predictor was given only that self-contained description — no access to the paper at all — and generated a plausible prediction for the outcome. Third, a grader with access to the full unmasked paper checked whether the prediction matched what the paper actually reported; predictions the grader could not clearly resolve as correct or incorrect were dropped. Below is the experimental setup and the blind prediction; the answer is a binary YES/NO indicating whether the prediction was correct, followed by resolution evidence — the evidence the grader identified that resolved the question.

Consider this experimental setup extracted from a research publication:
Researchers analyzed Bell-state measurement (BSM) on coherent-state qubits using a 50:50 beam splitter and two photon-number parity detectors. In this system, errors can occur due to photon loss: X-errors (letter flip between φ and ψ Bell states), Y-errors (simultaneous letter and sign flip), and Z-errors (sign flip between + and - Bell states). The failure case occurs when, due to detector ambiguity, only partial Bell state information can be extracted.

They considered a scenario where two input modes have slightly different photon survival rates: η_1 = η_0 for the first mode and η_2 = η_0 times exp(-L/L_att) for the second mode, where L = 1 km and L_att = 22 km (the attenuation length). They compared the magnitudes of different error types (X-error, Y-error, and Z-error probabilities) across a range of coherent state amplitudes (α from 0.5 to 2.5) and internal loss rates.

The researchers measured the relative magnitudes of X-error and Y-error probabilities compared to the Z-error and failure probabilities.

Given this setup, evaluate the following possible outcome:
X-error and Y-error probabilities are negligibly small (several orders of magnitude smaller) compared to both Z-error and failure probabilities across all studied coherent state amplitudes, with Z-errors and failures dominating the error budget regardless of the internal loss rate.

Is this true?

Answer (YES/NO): YES